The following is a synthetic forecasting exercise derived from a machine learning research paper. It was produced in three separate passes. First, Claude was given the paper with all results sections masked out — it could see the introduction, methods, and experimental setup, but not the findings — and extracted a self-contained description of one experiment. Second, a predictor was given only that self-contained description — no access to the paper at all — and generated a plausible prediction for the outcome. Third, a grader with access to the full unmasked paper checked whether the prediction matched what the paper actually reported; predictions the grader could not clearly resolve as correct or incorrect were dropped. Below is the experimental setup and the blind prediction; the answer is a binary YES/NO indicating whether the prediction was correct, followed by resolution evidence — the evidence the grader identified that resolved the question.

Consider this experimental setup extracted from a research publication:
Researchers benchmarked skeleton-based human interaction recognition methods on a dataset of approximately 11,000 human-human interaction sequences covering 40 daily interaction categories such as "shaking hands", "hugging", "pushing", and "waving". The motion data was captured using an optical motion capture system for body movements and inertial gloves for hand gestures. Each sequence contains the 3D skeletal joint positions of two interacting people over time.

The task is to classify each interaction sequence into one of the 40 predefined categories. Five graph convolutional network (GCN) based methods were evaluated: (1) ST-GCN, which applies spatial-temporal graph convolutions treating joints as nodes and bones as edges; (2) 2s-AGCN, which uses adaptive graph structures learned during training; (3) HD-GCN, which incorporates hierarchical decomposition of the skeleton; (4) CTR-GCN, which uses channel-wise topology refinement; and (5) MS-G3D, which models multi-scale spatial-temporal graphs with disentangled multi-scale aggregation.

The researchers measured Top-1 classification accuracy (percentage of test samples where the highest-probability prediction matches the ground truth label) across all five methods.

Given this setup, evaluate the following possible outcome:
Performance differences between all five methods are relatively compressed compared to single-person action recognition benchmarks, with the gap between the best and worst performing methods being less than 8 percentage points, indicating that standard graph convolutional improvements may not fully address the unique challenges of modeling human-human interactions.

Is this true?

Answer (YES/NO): NO